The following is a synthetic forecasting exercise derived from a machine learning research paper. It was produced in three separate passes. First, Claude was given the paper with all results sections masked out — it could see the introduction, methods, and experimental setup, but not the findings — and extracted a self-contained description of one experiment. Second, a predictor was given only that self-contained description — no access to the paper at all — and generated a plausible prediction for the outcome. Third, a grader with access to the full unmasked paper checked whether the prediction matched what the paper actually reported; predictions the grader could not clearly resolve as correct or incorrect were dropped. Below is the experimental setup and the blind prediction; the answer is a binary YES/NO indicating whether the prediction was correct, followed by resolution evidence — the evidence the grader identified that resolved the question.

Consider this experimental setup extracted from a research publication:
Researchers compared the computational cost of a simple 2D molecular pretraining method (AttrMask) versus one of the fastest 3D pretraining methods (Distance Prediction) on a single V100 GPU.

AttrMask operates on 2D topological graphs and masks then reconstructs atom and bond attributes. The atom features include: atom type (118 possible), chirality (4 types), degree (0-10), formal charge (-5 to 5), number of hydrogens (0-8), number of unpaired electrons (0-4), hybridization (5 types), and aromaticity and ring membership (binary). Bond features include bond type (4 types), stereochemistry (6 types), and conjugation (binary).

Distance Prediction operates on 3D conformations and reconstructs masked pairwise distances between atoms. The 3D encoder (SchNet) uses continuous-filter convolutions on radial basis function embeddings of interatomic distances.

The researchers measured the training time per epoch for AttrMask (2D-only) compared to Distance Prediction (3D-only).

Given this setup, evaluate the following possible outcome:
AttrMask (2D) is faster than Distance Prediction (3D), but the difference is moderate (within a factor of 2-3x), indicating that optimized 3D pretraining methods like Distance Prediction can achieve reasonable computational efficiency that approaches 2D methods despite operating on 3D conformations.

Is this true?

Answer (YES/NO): YES